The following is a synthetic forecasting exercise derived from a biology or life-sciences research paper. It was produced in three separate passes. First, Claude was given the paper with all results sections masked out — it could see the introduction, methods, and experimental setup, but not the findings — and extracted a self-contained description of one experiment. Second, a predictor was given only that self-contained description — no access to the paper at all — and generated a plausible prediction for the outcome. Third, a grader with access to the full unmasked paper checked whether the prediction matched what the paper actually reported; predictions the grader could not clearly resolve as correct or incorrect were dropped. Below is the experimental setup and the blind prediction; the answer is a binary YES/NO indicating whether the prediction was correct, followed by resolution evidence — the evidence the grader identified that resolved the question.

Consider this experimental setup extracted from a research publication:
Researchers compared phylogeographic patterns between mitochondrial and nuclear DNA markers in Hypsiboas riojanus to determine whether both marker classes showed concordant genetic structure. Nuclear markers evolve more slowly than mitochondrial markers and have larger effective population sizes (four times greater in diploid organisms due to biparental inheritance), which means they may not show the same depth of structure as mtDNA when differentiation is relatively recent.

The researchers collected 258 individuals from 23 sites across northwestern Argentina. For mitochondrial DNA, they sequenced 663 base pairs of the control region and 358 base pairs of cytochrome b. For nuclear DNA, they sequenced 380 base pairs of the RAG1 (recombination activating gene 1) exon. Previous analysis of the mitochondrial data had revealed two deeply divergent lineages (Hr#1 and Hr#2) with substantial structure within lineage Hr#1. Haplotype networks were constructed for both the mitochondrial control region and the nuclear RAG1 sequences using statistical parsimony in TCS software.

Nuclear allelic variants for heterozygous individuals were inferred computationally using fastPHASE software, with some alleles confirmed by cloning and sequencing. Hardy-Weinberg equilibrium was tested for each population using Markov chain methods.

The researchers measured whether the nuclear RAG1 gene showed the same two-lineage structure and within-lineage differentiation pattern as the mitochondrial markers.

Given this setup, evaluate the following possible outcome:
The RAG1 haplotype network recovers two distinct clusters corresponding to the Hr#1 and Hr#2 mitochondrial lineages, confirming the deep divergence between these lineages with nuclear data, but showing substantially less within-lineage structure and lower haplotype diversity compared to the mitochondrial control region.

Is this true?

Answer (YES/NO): NO